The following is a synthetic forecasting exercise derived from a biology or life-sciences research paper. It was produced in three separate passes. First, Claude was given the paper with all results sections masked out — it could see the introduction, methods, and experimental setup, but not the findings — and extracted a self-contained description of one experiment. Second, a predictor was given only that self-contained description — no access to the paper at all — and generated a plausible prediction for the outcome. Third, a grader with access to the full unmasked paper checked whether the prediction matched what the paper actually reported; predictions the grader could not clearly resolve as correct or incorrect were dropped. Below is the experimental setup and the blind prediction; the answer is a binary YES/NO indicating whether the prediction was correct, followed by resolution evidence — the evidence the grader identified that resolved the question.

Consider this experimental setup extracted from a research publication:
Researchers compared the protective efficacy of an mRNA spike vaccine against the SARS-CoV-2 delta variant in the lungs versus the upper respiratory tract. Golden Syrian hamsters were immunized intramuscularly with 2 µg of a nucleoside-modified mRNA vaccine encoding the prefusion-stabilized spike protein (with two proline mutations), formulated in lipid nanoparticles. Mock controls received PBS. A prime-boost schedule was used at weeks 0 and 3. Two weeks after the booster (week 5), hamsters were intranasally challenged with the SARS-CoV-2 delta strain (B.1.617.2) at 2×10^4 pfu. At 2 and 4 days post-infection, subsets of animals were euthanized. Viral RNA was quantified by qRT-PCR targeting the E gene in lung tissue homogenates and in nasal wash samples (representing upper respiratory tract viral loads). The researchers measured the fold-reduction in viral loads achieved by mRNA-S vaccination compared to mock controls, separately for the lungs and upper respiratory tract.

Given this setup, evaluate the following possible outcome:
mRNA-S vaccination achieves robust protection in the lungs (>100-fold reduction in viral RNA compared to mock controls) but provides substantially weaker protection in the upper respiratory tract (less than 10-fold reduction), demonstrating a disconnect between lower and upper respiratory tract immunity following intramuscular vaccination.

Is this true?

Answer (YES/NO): NO